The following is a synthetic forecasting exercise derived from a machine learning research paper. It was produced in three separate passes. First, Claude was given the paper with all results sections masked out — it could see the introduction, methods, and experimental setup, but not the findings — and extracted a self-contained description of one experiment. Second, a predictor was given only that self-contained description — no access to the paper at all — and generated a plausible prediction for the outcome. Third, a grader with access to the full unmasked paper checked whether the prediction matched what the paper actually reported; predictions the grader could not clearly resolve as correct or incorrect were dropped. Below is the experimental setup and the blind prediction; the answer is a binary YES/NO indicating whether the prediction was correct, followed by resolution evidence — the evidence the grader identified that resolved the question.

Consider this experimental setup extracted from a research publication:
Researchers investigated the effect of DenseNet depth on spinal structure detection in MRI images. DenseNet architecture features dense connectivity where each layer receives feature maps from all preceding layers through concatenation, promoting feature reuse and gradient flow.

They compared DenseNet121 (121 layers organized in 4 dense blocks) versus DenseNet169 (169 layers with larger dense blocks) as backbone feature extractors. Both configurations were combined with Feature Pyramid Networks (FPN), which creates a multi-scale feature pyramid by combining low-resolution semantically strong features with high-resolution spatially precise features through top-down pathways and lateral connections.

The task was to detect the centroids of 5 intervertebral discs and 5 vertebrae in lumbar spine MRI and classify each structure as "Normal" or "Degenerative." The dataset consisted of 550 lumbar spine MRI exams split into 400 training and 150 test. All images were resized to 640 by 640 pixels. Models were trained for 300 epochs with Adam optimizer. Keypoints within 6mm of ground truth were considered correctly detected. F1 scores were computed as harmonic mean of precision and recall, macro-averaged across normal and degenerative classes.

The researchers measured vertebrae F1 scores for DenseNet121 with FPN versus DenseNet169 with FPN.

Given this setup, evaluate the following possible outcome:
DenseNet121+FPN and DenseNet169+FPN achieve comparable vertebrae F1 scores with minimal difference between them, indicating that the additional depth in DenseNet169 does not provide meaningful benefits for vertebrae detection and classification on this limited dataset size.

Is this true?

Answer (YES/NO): NO